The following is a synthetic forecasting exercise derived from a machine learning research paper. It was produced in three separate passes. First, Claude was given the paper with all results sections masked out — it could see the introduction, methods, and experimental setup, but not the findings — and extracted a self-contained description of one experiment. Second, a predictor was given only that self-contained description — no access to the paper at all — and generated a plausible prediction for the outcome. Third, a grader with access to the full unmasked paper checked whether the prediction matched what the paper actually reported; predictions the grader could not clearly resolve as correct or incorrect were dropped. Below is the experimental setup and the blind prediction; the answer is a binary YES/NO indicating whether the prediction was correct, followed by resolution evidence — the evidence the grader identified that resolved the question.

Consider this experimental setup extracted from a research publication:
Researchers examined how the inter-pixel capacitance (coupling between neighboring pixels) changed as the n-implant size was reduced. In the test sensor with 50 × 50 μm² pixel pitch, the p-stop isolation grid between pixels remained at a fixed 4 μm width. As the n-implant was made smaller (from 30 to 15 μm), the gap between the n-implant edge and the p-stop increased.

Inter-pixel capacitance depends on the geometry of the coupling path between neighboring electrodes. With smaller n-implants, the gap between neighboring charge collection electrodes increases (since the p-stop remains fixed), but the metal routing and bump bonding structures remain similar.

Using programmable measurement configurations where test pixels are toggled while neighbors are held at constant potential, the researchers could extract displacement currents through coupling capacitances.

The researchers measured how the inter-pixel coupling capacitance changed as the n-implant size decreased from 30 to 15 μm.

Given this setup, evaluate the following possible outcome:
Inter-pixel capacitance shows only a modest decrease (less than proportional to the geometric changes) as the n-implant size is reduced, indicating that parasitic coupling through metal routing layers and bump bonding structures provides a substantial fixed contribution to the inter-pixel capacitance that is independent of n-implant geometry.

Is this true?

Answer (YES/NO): NO